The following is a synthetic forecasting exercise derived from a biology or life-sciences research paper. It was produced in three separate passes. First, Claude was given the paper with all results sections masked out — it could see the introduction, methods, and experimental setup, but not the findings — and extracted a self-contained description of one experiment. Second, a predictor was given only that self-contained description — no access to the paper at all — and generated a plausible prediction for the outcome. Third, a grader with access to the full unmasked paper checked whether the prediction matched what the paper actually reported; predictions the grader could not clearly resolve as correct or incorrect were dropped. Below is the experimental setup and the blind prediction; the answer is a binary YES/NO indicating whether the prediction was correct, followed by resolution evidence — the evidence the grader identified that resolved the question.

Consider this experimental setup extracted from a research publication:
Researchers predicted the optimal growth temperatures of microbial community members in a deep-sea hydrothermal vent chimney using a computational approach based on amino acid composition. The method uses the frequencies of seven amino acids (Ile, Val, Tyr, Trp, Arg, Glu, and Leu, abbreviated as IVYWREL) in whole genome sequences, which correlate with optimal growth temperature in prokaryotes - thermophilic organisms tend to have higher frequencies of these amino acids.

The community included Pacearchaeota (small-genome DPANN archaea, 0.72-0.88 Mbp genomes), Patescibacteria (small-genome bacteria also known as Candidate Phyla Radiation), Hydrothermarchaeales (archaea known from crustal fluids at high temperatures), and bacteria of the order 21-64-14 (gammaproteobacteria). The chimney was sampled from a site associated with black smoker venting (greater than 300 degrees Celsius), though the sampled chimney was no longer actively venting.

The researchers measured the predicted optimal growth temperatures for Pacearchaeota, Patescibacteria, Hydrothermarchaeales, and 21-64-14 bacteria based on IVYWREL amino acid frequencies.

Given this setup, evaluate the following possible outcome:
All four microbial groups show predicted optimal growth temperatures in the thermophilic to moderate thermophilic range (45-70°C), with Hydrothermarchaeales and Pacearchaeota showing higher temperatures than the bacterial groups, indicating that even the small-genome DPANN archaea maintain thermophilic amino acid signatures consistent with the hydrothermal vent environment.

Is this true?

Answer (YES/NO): NO